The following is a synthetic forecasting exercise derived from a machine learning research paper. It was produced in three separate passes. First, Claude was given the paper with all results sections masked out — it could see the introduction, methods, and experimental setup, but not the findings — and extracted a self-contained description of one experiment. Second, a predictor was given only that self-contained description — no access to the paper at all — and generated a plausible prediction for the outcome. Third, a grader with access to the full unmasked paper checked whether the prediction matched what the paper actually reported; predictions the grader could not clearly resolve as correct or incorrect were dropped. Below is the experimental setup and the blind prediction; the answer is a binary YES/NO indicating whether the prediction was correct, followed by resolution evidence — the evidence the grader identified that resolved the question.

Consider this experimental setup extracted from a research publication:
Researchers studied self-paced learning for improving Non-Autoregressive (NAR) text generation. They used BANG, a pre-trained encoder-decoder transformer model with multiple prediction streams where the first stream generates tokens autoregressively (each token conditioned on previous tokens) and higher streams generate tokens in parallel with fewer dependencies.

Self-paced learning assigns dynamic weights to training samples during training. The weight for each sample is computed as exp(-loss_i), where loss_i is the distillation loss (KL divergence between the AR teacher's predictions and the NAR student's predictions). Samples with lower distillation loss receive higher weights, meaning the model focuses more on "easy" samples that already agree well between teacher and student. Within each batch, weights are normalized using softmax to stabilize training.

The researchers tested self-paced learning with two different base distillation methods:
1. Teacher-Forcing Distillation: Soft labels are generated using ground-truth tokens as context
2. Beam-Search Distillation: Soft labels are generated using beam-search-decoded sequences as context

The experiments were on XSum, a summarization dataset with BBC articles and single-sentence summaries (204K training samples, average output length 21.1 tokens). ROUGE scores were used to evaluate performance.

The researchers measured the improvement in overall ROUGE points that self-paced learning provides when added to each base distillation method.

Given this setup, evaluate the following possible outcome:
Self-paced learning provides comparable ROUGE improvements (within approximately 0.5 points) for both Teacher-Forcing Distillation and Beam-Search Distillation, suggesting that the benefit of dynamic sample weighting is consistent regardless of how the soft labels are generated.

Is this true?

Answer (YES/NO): YES